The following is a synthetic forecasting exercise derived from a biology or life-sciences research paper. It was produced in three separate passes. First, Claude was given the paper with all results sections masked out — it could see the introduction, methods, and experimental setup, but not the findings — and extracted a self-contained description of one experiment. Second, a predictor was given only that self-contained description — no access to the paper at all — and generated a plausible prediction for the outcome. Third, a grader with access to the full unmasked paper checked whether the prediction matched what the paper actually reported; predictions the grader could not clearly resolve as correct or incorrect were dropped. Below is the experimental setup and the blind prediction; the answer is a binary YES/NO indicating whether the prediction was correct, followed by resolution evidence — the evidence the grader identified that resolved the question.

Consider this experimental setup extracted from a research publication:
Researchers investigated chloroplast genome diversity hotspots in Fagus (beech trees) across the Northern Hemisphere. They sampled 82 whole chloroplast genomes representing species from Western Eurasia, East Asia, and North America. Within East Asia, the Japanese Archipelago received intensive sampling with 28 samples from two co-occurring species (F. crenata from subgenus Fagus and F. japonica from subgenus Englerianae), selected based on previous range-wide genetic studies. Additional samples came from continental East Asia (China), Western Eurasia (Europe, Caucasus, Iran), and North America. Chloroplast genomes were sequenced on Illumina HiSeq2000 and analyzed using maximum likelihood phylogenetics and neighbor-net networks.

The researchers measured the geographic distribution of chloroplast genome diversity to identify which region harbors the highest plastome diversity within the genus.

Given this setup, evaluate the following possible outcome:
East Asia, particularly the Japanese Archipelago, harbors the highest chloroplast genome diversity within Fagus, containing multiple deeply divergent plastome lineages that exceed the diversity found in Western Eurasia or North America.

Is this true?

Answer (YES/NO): YES